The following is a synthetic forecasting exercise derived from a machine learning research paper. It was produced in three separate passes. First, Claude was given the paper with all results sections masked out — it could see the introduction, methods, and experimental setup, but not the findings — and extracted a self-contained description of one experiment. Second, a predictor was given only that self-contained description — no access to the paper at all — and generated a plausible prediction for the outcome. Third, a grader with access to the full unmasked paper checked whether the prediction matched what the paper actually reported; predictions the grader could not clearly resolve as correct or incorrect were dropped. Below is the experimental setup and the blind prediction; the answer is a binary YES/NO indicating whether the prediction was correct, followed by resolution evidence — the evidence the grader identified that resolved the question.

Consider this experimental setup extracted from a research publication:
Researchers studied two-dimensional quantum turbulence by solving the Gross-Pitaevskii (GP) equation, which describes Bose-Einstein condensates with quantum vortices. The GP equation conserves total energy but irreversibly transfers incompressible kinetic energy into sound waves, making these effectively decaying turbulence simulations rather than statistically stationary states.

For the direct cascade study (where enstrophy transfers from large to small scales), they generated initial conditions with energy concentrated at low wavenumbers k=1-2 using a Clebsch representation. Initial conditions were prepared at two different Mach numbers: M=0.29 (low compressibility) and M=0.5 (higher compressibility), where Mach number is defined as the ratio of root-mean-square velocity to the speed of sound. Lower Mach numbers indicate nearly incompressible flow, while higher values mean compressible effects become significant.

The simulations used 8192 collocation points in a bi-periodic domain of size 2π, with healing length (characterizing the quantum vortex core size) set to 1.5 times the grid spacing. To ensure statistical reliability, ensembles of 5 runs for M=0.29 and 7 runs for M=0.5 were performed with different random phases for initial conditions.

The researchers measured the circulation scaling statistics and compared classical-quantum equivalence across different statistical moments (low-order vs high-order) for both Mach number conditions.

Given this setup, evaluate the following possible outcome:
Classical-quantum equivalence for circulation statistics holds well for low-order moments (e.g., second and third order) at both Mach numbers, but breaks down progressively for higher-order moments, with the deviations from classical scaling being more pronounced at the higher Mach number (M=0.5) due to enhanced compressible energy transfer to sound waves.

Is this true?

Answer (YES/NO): NO